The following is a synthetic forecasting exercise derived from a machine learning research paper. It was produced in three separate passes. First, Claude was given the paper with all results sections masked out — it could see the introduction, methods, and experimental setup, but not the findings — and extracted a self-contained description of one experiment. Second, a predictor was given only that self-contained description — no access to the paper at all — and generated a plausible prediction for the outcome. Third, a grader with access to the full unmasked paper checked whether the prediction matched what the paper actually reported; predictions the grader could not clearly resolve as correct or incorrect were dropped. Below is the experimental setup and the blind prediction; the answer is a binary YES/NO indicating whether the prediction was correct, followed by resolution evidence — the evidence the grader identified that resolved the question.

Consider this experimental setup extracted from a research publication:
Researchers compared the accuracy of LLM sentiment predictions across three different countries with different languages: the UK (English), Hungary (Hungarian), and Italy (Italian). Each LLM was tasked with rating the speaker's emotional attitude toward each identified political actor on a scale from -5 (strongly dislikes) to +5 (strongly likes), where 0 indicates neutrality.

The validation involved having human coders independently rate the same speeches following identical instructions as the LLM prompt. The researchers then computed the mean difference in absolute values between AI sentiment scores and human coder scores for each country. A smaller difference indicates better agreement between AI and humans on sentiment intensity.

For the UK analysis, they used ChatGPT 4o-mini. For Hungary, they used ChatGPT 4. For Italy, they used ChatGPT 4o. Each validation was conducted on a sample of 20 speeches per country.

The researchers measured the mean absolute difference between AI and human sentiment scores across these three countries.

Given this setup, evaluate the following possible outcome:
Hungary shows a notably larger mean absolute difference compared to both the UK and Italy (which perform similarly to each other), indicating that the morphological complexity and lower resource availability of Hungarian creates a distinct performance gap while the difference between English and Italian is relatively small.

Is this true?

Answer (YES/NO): NO